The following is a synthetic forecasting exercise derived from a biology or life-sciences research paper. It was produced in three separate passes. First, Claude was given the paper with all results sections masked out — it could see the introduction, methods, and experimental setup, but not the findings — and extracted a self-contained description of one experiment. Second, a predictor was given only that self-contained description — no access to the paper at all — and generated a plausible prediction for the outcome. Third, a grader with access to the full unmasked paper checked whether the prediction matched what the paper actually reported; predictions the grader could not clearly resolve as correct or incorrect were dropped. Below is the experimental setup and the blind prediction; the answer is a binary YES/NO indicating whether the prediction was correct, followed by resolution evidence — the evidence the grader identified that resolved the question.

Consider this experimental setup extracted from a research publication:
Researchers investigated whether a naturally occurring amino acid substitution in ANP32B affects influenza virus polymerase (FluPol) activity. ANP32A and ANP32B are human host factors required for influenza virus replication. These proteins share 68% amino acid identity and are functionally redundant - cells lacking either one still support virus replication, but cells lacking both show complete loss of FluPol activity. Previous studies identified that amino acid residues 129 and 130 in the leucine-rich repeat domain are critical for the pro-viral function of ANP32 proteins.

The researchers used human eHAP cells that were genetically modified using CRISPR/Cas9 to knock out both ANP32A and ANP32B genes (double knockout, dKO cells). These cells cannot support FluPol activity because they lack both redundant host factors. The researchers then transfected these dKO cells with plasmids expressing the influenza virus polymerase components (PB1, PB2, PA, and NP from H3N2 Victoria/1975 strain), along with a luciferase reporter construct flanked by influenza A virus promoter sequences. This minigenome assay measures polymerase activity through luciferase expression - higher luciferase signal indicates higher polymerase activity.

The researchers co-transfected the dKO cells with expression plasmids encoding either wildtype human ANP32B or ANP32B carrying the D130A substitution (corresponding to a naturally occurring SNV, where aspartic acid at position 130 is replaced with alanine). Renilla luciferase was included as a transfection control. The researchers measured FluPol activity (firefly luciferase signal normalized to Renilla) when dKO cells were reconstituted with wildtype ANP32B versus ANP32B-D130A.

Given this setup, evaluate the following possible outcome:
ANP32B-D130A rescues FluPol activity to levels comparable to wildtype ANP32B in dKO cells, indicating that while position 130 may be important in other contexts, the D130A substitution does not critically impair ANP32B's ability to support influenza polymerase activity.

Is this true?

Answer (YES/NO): NO